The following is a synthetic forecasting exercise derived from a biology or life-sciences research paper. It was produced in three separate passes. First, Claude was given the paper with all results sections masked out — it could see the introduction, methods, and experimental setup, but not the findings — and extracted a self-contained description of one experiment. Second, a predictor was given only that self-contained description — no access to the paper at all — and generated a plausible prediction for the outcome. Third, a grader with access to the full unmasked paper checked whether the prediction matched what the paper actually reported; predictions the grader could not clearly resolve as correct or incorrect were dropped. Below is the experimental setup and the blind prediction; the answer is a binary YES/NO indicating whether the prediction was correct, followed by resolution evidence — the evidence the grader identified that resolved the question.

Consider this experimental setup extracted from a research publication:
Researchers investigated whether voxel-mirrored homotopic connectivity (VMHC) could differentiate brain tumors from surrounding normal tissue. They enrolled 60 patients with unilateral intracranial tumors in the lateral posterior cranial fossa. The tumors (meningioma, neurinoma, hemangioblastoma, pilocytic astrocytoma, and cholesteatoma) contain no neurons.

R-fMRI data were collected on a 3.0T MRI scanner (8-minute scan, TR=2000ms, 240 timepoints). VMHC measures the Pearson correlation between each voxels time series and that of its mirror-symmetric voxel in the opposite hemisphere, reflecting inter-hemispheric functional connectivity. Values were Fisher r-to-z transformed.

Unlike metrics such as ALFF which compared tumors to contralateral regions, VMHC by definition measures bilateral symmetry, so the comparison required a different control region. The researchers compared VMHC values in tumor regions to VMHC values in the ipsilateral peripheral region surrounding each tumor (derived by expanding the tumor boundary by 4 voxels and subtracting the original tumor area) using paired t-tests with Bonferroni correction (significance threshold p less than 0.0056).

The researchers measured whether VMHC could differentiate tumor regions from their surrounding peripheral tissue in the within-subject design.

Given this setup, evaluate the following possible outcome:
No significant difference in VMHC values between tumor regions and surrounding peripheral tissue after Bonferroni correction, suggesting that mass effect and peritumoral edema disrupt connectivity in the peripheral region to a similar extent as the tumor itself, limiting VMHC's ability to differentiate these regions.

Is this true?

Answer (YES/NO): NO